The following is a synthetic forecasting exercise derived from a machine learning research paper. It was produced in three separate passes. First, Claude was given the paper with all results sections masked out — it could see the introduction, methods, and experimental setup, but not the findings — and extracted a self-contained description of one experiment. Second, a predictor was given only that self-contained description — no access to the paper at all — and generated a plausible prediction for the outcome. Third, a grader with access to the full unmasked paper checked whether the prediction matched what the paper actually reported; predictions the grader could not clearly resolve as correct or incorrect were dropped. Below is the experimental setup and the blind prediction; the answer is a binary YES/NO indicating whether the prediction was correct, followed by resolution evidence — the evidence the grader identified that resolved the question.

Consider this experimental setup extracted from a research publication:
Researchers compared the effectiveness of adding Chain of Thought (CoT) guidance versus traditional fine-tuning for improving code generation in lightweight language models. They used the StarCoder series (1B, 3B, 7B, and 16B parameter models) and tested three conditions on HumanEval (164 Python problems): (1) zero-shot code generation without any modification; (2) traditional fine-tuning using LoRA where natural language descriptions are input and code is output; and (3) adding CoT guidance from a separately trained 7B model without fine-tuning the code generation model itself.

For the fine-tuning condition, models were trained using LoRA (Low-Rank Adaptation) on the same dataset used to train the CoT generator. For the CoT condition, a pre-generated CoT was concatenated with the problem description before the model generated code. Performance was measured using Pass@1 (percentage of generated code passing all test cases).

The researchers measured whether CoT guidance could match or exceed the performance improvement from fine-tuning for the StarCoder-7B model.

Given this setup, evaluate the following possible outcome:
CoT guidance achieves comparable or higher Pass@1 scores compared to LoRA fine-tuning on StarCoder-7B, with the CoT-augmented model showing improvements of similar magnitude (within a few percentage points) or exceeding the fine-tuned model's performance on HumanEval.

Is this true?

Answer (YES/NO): YES